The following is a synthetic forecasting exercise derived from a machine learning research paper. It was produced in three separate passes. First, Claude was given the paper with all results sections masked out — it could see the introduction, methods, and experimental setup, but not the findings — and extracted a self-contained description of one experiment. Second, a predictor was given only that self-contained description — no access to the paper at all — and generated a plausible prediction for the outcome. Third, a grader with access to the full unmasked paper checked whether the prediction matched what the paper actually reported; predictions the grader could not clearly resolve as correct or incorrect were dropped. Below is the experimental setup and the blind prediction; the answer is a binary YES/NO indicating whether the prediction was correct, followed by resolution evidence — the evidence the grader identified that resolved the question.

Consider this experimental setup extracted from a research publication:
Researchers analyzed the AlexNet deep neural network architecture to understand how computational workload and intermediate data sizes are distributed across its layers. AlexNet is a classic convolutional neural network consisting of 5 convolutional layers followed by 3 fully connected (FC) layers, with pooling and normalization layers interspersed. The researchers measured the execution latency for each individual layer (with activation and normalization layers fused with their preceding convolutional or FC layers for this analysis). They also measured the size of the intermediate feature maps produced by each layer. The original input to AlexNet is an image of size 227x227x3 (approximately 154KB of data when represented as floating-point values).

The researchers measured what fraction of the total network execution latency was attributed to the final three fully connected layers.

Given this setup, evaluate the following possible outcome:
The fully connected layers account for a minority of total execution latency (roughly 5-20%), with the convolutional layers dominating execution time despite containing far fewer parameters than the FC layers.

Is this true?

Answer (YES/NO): NO